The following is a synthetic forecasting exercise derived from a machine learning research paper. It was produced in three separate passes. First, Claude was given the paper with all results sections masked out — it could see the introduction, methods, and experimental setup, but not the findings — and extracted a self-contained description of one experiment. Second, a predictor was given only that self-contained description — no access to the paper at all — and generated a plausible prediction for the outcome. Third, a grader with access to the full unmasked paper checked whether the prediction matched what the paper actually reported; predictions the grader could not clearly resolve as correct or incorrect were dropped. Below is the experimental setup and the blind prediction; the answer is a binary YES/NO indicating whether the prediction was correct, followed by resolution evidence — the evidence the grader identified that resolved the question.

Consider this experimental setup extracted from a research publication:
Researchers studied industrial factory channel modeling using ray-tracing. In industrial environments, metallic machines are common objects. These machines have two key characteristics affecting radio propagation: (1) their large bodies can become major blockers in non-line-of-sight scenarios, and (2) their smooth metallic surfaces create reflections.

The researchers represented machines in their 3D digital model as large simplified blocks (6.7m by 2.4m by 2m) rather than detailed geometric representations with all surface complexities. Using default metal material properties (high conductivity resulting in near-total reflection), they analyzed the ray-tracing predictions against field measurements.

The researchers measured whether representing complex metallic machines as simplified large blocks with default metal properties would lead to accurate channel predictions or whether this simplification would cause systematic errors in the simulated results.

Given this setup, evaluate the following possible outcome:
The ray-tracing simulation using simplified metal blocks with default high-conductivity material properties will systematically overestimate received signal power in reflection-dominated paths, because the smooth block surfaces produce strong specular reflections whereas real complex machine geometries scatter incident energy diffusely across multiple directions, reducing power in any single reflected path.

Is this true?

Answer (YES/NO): YES